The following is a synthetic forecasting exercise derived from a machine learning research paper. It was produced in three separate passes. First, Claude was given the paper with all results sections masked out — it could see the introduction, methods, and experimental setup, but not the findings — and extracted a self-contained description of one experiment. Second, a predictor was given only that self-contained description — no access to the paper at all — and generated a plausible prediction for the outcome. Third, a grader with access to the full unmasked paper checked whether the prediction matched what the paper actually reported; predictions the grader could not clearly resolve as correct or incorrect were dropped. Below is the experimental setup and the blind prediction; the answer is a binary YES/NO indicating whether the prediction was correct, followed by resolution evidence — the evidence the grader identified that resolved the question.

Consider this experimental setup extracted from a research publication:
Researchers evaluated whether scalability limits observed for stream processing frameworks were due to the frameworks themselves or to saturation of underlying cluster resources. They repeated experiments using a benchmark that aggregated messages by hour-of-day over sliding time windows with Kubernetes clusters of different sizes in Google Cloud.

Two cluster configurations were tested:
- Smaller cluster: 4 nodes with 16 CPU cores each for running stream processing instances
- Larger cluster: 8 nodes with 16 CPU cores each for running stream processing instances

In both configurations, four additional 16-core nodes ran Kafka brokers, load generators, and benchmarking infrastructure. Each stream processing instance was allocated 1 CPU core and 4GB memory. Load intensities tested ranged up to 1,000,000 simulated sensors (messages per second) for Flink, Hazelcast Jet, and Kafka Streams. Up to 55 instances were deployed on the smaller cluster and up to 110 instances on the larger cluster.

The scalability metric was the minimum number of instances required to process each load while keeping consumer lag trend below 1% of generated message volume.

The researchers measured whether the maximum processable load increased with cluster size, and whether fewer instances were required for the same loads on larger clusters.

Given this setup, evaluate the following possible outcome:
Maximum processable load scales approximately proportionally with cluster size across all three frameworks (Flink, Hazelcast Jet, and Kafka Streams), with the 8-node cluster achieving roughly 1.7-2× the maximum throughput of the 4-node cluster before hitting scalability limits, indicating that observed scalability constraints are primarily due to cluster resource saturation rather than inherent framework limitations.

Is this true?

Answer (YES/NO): NO